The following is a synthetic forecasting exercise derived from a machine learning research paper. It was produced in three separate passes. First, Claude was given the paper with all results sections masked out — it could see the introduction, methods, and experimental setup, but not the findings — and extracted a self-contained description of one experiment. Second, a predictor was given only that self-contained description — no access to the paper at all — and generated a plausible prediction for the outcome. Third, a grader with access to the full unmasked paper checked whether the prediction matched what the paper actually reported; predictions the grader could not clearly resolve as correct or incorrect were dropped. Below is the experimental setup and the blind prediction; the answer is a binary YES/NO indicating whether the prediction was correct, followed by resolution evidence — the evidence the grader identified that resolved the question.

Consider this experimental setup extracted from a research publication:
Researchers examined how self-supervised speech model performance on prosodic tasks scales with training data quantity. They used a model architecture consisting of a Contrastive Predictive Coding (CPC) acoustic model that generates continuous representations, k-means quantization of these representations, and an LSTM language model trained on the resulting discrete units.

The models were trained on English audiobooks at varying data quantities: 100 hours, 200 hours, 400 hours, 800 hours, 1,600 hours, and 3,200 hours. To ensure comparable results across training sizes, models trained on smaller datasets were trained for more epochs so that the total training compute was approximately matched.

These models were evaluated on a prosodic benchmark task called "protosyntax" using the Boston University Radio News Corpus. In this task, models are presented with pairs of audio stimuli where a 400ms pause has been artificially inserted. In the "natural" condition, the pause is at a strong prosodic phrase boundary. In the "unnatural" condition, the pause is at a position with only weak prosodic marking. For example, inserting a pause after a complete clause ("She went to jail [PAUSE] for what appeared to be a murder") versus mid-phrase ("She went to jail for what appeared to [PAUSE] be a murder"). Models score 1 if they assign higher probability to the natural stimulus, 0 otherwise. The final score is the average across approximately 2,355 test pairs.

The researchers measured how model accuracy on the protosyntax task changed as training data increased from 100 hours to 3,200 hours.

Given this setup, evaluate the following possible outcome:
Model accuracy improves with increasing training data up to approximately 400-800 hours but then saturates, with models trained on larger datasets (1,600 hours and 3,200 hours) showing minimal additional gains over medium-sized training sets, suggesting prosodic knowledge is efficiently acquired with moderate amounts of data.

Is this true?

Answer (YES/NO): NO